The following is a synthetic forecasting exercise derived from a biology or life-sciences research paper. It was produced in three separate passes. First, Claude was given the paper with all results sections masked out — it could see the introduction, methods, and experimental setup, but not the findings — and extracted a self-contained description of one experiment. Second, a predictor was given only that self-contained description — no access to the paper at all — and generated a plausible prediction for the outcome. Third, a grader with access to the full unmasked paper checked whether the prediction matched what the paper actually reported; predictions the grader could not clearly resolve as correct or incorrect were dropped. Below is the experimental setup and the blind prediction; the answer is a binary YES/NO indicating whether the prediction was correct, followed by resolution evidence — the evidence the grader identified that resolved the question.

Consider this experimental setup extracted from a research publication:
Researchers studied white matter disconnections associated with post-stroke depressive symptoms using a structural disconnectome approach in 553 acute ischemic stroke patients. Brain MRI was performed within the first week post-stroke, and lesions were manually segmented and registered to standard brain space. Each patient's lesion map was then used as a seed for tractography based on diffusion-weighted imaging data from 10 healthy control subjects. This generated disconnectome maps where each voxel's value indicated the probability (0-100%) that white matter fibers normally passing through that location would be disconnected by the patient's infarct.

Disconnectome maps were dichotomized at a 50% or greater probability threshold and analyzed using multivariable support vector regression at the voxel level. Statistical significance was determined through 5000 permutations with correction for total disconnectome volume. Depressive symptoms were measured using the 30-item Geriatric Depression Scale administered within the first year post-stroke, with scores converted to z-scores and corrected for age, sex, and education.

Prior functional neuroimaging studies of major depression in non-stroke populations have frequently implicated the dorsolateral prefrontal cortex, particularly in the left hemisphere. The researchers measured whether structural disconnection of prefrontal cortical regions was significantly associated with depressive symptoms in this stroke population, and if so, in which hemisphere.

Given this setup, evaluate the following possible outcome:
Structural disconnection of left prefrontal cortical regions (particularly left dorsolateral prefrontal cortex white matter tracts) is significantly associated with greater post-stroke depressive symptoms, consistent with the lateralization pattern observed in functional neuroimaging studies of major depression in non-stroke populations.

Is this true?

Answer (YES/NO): NO